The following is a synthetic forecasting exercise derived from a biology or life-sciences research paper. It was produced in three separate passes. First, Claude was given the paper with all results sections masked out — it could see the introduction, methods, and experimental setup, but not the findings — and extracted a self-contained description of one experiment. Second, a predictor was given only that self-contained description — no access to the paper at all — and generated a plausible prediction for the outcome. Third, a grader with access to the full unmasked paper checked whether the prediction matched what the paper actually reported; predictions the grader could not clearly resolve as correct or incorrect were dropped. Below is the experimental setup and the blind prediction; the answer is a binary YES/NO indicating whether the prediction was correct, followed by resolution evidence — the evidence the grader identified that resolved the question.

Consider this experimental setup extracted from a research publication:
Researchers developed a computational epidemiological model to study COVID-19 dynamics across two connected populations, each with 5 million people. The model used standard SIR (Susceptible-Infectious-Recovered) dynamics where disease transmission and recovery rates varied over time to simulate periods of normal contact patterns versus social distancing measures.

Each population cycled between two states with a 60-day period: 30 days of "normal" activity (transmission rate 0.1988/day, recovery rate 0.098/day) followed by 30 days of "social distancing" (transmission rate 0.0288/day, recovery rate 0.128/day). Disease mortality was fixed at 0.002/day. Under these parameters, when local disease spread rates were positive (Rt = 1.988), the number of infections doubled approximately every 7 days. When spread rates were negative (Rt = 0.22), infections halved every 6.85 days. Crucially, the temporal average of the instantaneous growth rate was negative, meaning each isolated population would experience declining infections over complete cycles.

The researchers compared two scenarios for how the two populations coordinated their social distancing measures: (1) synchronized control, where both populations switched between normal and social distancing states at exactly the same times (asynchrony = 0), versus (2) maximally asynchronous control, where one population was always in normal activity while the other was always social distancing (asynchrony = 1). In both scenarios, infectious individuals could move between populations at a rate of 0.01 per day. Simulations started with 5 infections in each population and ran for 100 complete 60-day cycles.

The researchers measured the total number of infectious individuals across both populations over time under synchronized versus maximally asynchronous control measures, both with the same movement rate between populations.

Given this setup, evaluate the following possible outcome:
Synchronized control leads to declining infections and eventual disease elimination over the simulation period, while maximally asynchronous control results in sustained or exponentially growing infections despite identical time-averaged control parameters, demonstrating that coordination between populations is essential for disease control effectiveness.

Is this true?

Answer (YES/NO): YES